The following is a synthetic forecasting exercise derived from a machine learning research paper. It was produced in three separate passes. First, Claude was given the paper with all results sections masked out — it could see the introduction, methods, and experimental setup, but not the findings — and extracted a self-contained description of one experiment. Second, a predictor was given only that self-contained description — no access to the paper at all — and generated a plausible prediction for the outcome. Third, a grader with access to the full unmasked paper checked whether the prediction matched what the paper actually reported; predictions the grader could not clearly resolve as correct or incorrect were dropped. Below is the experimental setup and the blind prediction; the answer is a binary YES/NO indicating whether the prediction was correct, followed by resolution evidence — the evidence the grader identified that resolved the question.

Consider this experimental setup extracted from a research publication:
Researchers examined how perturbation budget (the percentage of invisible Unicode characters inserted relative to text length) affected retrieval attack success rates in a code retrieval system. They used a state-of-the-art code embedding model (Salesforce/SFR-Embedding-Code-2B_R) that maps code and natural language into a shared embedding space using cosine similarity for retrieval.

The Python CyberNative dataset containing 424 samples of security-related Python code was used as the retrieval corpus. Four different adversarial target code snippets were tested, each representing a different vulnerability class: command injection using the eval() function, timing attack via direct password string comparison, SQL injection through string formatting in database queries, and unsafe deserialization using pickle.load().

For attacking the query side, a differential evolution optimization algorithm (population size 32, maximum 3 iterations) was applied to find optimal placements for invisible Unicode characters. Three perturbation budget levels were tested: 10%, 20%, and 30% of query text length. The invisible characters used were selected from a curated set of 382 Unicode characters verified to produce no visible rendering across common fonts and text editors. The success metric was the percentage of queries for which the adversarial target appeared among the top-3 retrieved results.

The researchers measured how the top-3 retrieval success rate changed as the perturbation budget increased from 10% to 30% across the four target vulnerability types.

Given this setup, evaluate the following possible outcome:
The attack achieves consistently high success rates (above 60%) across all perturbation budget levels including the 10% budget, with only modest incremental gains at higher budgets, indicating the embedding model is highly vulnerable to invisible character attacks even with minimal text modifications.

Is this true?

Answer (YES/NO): NO